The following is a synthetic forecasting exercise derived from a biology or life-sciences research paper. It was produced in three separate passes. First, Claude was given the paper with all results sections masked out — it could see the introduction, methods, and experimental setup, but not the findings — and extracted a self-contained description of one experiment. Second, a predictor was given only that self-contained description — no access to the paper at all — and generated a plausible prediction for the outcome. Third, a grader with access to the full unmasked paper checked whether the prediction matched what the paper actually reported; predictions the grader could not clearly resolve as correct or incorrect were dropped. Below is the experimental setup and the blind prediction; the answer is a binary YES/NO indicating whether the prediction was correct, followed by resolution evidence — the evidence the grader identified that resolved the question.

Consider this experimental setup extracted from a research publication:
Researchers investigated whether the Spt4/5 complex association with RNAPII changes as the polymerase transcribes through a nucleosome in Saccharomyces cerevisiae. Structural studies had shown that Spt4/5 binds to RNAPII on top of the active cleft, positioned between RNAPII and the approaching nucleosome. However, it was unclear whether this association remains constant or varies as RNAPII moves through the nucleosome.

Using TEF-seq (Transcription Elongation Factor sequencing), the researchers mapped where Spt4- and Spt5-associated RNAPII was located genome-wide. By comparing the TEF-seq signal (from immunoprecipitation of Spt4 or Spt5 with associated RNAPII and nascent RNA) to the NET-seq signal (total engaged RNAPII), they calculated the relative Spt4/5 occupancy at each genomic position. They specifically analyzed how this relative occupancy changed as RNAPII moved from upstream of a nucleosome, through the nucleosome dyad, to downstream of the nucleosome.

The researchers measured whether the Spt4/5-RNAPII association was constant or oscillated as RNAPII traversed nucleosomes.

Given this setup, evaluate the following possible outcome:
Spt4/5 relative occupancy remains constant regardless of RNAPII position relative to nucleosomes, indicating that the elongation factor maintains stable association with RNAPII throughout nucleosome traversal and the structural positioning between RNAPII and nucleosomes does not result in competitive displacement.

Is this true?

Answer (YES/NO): NO